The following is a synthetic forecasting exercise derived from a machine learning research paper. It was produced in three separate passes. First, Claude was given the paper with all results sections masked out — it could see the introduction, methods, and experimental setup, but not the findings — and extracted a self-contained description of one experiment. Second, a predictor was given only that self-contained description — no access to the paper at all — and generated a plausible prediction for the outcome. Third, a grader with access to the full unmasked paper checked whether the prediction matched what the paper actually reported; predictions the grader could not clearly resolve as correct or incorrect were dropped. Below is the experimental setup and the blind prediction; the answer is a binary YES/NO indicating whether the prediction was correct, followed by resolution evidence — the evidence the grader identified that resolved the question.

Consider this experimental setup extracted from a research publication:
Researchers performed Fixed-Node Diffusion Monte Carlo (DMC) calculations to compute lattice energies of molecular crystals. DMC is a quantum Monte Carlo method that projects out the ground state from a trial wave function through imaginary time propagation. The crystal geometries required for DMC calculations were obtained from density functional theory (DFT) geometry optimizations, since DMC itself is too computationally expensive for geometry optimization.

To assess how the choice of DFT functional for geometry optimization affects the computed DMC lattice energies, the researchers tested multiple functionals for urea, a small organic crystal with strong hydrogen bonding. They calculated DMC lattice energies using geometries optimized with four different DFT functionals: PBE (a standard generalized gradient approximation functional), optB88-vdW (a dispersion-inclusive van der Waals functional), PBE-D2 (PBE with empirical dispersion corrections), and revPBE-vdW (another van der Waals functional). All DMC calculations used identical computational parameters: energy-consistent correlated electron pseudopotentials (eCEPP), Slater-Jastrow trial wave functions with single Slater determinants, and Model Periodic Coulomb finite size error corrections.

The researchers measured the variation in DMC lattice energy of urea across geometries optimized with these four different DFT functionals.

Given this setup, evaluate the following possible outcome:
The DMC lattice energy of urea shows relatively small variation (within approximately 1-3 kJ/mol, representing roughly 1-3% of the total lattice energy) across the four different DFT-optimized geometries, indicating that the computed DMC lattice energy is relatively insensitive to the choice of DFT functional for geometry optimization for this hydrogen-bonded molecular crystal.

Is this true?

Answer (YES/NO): YES